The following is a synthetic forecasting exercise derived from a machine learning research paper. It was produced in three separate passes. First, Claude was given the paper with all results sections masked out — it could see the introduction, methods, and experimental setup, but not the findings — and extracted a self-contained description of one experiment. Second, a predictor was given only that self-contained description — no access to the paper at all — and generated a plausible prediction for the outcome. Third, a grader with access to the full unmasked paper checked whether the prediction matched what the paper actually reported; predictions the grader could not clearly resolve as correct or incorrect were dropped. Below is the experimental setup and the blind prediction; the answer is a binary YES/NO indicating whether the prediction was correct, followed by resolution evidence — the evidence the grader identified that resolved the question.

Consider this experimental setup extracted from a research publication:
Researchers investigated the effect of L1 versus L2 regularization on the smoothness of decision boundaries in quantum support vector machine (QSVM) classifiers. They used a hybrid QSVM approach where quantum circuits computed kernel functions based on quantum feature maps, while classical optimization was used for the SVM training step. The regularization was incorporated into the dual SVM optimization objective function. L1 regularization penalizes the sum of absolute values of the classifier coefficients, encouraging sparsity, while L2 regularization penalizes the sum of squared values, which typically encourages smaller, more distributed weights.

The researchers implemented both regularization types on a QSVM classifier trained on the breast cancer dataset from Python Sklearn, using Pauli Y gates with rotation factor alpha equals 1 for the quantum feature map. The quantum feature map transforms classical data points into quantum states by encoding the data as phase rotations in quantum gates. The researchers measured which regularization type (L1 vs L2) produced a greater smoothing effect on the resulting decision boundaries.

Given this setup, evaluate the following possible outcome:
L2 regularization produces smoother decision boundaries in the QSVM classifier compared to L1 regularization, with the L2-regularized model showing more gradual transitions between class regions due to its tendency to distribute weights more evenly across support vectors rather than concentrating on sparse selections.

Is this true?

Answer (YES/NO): YES